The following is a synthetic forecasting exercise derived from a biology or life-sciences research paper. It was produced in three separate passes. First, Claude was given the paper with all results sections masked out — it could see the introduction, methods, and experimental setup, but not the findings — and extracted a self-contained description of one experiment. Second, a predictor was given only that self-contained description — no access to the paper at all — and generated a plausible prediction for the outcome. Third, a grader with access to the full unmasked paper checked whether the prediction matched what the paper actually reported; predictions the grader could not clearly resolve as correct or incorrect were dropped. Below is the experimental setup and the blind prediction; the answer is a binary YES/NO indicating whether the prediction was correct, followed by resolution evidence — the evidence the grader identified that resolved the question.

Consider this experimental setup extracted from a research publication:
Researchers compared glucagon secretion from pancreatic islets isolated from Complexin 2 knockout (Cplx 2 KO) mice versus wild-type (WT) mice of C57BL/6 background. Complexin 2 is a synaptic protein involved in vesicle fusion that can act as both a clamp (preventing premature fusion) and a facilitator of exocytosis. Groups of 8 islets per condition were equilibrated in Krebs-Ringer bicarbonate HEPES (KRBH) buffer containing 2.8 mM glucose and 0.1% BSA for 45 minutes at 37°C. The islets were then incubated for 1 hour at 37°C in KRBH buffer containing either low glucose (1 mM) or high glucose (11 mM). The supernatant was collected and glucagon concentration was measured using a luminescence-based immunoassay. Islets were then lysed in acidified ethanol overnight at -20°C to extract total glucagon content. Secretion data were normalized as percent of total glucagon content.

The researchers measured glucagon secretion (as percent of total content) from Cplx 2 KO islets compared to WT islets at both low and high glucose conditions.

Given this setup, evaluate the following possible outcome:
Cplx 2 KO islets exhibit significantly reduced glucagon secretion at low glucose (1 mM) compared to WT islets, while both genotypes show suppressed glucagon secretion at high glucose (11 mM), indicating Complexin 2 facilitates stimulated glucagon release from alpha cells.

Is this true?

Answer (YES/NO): NO